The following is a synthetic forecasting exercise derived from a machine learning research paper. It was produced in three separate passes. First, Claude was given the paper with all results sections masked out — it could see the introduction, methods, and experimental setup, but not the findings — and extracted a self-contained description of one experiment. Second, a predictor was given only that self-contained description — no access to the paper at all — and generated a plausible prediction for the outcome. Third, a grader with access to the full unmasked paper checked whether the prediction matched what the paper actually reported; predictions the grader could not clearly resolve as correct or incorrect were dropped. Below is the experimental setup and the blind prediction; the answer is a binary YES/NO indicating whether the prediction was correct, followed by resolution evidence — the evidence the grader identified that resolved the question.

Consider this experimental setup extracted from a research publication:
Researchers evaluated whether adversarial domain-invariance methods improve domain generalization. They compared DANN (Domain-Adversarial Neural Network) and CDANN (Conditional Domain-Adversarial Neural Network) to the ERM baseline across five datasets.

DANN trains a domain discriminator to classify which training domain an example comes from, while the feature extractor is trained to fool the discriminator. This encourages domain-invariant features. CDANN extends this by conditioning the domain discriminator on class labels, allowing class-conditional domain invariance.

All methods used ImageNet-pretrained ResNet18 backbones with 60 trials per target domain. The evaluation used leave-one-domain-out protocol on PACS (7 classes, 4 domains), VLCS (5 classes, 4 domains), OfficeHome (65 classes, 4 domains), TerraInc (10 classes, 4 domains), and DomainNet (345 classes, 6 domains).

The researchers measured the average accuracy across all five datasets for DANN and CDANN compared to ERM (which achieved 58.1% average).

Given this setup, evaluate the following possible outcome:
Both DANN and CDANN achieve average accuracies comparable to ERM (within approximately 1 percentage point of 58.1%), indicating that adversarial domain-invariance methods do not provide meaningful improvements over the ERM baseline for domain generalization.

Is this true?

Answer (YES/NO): YES